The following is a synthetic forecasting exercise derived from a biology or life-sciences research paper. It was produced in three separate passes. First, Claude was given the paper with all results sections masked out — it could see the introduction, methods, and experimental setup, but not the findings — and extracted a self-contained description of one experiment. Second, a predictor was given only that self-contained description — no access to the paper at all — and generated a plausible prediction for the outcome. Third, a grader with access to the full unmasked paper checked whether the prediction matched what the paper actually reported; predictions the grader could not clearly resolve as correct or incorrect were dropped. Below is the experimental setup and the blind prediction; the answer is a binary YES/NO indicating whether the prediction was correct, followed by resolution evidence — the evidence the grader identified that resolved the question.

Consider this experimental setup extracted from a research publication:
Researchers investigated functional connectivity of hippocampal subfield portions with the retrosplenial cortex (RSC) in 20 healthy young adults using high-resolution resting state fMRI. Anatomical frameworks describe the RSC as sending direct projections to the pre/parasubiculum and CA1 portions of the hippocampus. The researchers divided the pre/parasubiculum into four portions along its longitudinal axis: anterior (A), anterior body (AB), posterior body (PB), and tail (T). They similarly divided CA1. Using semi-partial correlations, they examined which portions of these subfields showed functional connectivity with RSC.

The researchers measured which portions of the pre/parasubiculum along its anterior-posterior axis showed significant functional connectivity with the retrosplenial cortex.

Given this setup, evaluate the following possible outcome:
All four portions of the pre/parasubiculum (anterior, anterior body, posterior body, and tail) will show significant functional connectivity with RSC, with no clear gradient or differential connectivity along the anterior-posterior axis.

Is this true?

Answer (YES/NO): NO